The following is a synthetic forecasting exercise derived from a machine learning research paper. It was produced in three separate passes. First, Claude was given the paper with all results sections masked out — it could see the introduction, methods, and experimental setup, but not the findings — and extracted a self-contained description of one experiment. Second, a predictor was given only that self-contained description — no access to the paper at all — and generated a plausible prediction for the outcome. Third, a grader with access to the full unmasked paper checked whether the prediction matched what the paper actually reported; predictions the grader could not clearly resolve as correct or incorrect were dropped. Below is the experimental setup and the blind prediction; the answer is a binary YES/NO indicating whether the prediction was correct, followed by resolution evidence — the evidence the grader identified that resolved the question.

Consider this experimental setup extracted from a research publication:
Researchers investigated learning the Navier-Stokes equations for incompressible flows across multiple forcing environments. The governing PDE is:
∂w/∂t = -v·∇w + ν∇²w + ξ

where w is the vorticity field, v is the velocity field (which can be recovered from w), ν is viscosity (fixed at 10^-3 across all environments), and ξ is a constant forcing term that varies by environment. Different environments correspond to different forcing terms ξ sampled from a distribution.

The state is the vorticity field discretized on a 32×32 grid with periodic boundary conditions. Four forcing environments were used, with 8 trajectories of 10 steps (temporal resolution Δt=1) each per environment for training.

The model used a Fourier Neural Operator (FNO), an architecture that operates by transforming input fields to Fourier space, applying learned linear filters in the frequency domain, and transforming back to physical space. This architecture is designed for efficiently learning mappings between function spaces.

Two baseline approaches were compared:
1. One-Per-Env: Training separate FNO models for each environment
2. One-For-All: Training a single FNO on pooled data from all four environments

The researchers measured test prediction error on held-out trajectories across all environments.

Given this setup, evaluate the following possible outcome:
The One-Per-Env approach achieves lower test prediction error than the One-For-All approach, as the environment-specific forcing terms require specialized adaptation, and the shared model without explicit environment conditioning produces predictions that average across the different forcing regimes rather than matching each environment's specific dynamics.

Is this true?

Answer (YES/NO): YES